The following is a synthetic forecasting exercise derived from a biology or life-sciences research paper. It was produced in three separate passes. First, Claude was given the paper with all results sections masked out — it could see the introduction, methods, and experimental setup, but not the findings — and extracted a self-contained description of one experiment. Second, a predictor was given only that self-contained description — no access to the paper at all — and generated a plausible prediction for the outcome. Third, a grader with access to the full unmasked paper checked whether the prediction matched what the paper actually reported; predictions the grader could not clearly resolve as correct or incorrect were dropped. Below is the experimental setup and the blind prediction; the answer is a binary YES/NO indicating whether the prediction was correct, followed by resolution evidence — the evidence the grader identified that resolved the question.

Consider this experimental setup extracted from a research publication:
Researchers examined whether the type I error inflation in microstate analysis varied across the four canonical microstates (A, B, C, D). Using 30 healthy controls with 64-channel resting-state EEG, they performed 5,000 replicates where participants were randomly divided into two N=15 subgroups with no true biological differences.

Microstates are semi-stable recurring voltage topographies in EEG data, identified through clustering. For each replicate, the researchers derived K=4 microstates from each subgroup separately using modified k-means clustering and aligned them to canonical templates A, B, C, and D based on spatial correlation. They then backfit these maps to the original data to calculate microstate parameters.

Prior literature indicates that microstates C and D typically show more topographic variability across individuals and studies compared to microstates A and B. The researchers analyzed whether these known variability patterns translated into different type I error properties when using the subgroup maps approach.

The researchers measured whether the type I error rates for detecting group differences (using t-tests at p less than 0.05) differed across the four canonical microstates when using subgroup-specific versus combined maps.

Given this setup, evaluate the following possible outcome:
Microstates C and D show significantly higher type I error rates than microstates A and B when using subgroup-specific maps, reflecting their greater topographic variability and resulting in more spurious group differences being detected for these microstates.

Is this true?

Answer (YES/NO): NO